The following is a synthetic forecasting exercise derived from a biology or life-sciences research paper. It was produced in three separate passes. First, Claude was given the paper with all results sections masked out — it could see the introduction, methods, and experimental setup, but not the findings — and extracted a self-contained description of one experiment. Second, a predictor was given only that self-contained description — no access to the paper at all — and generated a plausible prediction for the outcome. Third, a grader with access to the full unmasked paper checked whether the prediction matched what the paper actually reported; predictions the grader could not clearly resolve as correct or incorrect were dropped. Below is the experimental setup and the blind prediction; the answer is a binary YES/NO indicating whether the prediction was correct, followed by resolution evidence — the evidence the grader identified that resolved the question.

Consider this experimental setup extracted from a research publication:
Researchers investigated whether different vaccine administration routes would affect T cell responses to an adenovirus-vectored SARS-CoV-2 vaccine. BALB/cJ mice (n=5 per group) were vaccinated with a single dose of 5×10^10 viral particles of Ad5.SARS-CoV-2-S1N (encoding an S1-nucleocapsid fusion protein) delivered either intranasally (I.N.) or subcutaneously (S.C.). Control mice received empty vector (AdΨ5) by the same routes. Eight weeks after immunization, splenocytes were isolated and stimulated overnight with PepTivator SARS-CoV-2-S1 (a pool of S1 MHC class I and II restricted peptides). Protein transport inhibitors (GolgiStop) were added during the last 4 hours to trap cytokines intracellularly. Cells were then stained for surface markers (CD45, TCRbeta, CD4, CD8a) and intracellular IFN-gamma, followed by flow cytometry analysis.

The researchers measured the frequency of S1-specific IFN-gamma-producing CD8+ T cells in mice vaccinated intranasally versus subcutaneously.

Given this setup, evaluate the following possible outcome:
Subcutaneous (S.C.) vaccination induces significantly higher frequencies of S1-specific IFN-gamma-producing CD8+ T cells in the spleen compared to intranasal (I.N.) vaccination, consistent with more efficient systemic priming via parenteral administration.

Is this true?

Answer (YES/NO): YES